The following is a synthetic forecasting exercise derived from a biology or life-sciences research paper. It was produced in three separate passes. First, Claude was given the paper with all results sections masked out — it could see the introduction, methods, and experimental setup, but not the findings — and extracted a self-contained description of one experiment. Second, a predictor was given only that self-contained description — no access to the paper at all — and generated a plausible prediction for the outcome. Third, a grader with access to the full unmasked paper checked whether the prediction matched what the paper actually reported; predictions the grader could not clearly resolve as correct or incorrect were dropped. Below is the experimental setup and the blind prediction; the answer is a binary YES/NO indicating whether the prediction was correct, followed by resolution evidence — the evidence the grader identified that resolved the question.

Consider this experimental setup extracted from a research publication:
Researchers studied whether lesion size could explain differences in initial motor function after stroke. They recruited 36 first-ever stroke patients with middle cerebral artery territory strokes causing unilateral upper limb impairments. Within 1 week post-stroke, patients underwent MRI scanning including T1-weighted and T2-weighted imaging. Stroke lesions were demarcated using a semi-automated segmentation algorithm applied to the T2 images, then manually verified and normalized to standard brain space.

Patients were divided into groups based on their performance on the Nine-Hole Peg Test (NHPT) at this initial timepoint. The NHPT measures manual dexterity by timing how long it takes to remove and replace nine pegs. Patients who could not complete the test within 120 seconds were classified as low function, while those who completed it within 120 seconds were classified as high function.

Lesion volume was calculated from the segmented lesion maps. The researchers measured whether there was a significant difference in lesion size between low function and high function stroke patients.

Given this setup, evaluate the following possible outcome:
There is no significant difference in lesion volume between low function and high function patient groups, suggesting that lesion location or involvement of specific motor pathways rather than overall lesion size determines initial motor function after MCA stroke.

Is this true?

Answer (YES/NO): YES